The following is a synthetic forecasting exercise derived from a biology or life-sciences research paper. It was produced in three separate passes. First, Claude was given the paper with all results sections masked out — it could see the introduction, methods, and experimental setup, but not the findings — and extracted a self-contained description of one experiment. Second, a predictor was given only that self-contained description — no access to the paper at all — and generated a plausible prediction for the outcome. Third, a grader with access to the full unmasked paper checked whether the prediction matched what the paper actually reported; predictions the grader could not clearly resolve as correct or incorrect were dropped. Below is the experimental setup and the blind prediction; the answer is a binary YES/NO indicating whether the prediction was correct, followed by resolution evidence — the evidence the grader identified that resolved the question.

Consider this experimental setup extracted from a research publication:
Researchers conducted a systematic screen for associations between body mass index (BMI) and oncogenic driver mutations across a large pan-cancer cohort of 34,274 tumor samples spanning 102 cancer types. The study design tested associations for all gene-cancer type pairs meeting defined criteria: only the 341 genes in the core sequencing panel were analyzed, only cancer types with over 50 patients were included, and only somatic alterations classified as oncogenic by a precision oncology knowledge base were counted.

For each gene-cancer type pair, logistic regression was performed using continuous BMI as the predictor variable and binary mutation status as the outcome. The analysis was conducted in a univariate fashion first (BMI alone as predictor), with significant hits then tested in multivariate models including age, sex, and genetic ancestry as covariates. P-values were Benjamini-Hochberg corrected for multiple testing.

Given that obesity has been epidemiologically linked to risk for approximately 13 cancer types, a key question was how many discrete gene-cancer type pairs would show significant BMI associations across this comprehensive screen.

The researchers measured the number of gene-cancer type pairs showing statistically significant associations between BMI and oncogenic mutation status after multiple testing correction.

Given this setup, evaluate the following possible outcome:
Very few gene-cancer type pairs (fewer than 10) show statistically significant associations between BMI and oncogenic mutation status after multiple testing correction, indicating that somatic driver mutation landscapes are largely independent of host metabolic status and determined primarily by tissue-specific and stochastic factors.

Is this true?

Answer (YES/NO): NO